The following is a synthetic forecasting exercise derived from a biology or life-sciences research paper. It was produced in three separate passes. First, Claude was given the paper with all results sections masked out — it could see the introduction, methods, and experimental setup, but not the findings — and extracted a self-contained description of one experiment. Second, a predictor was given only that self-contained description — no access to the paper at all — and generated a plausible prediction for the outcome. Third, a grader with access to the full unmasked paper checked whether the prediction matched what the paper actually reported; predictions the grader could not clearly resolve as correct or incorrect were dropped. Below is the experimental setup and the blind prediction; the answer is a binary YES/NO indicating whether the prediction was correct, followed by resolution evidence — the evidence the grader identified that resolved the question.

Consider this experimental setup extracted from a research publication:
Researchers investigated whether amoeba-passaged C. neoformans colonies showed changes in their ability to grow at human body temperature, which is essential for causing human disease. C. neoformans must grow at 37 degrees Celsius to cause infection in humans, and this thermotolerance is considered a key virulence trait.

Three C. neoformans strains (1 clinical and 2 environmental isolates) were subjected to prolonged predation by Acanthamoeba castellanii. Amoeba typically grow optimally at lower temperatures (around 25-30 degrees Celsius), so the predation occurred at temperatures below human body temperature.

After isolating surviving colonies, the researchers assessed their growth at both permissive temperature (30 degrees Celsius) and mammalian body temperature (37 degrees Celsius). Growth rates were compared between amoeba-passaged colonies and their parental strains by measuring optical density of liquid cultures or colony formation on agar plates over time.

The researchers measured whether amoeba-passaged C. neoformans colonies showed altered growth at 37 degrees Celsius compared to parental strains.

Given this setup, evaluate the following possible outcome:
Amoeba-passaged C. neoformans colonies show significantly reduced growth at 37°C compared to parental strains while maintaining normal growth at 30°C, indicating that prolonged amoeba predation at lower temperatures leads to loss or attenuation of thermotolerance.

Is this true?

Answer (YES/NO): NO